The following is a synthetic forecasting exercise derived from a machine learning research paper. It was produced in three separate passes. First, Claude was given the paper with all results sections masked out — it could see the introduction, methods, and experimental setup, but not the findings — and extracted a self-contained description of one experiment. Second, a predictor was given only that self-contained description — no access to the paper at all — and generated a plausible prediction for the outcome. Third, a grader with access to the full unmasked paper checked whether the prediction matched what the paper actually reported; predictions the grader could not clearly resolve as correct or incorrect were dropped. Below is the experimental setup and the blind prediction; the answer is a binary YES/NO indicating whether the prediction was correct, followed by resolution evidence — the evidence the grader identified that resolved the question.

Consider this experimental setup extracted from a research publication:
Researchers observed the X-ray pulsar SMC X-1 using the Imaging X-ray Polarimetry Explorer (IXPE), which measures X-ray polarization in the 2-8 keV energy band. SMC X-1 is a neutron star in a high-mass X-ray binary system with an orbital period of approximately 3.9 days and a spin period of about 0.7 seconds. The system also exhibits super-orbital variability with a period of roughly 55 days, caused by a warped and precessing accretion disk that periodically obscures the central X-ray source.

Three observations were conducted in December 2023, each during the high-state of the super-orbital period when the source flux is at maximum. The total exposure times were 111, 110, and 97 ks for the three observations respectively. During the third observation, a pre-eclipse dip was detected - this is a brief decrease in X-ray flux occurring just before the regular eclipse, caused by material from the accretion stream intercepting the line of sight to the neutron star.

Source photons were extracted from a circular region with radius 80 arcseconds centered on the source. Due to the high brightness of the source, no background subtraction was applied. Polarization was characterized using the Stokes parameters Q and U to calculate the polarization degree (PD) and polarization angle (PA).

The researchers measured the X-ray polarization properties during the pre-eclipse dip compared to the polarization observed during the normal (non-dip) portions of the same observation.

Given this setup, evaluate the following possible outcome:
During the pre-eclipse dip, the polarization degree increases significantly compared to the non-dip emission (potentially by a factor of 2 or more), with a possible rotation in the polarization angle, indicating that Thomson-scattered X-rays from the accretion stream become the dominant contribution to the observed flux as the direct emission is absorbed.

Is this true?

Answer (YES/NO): NO